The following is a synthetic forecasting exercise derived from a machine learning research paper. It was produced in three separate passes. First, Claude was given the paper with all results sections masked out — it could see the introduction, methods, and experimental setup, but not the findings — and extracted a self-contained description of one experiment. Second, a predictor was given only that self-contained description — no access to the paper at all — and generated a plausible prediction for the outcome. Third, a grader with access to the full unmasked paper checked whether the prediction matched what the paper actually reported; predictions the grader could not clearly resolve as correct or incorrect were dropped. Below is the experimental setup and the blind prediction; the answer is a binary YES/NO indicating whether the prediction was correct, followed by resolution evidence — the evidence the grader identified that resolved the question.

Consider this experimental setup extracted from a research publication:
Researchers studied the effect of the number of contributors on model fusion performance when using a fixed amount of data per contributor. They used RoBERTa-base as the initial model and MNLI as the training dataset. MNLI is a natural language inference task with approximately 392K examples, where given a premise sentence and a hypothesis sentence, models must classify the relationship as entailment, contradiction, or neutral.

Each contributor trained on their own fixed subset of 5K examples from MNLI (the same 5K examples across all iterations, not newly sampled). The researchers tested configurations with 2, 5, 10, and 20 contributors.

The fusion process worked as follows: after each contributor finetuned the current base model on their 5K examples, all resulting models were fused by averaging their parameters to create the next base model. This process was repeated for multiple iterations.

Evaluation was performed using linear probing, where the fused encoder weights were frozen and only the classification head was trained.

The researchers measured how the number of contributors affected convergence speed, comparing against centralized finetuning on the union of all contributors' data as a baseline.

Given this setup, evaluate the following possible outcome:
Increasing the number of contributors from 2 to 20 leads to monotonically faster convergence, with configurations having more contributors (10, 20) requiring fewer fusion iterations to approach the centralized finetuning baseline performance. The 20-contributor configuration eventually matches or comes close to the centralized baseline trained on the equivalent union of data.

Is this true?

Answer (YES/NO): NO